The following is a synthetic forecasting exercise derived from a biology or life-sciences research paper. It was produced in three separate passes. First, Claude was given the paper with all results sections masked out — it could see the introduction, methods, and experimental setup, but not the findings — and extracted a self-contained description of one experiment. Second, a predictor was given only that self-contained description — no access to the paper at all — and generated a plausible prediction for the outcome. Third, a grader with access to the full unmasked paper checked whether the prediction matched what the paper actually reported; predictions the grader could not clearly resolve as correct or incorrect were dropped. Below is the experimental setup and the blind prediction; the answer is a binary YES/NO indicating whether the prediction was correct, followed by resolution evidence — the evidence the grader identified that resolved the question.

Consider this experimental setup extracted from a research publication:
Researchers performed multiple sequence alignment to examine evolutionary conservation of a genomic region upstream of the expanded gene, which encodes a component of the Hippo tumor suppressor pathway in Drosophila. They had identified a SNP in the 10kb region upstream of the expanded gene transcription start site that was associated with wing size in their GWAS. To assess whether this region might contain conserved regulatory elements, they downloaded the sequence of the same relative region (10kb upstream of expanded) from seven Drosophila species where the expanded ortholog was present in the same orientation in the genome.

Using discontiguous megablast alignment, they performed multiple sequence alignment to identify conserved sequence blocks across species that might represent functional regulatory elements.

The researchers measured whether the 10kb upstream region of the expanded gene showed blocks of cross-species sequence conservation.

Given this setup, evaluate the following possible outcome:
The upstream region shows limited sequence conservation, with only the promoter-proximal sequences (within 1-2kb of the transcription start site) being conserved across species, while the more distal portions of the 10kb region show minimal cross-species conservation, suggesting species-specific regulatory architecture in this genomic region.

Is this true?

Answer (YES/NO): NO